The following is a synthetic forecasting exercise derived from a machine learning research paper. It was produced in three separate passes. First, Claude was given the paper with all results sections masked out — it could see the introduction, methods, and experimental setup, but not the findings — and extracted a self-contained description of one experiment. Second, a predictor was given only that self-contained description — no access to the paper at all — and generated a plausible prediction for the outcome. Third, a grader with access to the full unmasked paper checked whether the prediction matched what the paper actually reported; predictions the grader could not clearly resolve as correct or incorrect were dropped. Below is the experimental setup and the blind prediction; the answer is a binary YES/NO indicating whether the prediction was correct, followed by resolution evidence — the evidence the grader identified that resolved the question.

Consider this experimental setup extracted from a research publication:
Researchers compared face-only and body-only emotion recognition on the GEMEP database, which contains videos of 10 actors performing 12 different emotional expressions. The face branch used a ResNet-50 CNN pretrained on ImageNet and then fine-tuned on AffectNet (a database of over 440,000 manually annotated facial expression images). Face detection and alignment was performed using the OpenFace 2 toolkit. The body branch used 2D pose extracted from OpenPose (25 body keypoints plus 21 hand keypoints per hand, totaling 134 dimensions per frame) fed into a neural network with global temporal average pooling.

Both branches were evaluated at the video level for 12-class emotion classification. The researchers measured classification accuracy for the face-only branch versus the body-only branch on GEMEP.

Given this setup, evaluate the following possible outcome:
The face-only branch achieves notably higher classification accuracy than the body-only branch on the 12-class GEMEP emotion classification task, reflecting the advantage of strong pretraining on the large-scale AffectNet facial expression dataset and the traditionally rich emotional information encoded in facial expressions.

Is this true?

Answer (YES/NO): YES